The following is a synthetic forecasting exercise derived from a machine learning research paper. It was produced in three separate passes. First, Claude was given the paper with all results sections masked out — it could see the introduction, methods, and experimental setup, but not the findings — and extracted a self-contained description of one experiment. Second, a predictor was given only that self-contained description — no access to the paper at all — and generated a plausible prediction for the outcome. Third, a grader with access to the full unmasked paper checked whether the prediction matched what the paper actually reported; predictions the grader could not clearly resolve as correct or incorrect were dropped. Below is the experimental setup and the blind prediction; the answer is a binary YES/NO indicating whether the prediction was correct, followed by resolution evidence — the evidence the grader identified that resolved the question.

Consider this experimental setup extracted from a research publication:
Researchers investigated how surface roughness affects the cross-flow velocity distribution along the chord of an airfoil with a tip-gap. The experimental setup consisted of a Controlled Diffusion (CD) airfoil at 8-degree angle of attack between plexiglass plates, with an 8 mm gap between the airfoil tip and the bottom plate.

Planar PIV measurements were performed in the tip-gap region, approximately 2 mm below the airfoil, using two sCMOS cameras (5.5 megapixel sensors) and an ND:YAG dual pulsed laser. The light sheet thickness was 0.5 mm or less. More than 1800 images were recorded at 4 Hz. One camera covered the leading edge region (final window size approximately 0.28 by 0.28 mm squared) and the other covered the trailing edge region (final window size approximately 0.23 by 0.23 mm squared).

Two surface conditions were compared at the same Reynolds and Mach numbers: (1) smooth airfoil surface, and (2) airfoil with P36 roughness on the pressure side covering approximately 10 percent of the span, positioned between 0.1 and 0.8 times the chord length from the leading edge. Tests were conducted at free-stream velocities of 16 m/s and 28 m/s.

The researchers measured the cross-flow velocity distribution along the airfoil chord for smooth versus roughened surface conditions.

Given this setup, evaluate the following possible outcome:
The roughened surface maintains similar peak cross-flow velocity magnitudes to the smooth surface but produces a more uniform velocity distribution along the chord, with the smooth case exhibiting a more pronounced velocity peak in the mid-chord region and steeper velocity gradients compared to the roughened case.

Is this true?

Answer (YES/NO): NO